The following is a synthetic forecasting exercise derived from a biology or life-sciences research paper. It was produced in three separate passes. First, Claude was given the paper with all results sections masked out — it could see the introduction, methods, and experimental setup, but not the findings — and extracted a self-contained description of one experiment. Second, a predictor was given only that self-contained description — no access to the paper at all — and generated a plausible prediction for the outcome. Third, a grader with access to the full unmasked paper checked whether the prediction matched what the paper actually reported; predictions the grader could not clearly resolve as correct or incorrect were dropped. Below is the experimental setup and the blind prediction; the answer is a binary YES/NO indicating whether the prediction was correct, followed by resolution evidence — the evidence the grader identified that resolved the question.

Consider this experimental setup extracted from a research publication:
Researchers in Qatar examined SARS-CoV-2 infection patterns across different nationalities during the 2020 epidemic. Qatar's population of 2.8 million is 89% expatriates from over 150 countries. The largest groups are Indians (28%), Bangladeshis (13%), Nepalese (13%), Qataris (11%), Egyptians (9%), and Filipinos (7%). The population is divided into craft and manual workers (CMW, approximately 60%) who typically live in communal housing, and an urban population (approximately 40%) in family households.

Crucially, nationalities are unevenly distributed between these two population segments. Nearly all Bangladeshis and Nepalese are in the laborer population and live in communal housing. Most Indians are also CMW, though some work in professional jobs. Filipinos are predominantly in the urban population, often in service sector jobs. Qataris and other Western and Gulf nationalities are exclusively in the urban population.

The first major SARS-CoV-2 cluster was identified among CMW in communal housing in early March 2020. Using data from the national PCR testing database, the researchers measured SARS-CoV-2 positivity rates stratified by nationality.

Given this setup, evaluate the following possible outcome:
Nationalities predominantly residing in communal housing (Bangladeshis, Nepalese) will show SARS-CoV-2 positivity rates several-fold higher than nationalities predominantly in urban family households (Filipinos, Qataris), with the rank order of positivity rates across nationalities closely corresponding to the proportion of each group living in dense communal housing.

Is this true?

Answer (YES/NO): YES